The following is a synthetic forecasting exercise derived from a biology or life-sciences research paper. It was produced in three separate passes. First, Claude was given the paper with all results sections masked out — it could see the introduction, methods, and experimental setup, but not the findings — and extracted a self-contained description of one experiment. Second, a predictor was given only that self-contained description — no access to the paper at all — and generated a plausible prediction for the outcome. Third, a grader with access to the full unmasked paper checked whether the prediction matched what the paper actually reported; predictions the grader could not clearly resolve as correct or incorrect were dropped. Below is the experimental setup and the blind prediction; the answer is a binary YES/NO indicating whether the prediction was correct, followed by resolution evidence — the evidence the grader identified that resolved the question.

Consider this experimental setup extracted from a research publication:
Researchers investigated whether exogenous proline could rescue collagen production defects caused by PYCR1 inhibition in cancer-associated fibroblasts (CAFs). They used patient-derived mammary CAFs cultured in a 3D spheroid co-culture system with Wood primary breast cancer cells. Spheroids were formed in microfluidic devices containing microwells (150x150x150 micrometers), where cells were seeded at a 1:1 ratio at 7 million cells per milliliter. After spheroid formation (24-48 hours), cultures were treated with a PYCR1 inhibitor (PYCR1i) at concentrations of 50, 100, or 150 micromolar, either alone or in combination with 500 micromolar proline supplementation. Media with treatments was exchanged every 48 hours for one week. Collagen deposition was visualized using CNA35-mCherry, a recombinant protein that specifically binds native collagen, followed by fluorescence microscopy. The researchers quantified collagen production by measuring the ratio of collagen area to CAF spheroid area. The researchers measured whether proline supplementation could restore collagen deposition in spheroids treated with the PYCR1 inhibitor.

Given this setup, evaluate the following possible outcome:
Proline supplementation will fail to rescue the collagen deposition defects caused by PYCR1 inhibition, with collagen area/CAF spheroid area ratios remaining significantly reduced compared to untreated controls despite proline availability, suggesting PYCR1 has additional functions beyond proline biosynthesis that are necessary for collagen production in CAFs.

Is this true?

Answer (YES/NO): NO